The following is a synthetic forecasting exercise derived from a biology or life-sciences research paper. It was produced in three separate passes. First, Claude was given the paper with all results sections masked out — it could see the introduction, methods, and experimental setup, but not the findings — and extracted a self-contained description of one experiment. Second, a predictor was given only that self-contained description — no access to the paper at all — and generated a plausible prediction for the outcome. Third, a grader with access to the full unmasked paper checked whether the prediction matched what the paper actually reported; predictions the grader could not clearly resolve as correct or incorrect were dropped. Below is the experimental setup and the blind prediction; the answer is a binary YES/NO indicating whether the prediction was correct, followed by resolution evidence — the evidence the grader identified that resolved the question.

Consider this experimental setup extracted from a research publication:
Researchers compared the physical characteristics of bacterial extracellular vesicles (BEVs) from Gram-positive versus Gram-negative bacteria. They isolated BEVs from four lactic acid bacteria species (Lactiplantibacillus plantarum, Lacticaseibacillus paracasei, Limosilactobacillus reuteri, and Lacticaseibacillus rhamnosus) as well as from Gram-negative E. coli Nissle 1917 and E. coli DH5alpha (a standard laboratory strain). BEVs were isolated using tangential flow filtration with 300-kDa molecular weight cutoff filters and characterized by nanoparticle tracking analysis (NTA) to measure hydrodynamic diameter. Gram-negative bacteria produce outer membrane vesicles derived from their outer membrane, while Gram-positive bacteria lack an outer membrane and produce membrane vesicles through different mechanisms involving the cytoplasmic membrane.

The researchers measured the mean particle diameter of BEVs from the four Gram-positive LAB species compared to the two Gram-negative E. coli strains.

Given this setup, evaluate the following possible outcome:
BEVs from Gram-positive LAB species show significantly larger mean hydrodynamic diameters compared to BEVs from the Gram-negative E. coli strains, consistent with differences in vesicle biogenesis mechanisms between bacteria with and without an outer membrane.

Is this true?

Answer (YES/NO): NO